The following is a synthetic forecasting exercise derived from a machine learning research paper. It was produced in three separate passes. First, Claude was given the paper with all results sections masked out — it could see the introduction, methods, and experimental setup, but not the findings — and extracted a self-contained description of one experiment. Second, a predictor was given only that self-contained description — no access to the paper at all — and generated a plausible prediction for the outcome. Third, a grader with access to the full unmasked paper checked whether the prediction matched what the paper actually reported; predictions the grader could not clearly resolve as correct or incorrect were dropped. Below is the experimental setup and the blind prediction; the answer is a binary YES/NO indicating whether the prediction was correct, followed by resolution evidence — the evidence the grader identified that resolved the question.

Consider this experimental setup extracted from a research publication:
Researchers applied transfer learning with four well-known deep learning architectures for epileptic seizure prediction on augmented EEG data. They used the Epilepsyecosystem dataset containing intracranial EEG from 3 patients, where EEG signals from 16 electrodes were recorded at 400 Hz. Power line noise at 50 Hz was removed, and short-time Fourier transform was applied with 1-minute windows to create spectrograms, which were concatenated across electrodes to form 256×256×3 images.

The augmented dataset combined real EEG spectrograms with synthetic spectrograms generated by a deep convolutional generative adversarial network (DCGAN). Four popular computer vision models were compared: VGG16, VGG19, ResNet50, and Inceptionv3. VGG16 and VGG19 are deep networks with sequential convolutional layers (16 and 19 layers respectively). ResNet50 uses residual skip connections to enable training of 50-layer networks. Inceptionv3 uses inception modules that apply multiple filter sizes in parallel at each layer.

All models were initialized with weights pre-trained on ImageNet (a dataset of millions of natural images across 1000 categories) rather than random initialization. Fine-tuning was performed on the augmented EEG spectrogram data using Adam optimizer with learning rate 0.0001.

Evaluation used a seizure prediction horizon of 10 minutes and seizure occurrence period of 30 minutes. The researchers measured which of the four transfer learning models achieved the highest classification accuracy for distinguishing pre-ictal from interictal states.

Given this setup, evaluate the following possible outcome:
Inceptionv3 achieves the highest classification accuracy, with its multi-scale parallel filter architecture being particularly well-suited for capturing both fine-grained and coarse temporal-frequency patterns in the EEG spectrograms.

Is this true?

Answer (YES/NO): YES